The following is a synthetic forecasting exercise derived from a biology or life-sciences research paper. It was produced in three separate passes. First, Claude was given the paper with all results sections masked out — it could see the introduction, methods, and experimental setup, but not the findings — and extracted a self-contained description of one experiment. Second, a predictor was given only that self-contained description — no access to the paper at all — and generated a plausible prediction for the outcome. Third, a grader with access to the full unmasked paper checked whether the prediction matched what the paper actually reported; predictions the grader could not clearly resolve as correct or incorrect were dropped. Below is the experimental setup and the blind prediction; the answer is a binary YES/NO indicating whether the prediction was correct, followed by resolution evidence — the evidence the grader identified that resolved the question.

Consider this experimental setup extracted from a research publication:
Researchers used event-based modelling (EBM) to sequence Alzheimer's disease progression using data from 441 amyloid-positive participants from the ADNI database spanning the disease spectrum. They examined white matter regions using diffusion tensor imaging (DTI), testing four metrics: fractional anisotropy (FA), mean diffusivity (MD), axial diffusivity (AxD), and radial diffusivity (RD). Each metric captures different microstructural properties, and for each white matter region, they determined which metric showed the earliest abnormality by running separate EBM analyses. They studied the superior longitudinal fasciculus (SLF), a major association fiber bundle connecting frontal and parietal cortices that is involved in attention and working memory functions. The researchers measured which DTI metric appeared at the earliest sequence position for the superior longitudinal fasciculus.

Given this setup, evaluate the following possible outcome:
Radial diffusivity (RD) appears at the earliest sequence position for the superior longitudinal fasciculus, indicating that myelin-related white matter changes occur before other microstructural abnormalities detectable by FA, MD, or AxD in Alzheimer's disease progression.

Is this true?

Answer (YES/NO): YES